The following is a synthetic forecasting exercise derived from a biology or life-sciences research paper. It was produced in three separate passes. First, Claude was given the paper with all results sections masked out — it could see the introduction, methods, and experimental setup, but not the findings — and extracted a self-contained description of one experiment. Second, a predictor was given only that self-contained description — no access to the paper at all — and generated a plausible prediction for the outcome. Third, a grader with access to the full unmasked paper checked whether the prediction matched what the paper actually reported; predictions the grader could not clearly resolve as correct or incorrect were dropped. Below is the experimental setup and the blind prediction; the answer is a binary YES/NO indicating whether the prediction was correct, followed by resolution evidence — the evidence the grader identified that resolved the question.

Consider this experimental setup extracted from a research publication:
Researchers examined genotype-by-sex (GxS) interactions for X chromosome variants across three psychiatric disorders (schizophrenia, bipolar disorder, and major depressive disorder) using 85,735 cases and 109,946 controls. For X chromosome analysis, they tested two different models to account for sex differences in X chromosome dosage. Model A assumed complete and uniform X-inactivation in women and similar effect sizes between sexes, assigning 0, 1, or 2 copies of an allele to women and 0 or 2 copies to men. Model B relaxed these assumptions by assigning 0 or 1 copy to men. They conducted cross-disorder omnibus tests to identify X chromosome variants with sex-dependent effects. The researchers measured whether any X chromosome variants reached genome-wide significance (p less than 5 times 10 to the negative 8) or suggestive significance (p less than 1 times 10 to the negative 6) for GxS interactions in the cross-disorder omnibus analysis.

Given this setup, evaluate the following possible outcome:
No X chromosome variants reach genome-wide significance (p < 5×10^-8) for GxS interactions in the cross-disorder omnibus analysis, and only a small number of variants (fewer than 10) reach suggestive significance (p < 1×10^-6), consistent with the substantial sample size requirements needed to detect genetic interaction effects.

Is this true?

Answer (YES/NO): YES